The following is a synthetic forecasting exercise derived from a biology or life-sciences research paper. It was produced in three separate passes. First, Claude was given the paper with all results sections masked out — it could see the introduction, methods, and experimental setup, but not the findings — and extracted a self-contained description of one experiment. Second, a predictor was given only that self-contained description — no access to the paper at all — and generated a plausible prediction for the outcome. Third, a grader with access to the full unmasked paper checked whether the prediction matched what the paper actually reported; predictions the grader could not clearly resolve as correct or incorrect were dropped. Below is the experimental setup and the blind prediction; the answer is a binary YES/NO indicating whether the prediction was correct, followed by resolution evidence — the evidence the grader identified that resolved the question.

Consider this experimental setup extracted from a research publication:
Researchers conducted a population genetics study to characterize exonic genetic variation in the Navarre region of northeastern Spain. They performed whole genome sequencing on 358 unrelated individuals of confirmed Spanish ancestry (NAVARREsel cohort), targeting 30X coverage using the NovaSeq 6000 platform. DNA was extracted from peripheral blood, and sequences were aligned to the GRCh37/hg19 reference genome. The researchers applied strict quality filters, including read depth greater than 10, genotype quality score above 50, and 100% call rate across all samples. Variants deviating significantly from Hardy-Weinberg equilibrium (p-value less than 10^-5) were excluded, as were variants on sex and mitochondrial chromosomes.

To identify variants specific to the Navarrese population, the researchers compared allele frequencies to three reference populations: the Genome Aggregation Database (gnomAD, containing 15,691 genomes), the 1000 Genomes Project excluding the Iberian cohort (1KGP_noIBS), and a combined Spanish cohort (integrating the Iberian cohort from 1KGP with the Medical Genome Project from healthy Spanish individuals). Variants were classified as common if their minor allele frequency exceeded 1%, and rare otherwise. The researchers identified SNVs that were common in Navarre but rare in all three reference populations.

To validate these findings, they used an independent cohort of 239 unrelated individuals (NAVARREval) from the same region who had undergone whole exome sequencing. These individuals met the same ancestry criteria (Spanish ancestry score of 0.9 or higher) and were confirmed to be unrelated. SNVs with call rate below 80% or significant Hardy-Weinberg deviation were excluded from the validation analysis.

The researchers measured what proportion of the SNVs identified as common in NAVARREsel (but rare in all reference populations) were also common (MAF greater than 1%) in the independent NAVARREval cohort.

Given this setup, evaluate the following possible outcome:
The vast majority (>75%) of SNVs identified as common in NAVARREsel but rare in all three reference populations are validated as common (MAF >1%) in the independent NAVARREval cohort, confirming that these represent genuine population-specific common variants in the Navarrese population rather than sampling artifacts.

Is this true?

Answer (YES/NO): NO